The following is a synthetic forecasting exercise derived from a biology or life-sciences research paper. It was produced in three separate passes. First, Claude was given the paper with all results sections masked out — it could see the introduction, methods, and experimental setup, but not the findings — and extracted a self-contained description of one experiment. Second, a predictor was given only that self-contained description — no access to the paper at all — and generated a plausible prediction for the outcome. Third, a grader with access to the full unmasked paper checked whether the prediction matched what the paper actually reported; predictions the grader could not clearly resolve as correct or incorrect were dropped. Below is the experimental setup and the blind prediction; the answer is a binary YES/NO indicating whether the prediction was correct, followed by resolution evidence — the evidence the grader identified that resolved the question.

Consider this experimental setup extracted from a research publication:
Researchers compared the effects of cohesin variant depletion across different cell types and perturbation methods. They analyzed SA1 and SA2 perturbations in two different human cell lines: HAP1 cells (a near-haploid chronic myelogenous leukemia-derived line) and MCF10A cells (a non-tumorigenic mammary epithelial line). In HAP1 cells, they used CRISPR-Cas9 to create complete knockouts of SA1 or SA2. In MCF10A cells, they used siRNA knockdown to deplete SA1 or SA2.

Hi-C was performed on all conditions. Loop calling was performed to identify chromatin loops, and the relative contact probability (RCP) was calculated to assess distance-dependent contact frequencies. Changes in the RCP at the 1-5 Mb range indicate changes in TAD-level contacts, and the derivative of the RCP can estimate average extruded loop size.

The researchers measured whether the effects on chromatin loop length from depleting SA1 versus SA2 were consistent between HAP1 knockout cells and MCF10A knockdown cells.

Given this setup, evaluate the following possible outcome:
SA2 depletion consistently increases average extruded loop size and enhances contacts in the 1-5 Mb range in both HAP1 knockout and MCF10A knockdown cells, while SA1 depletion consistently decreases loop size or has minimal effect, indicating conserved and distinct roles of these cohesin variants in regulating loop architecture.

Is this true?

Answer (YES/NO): YES